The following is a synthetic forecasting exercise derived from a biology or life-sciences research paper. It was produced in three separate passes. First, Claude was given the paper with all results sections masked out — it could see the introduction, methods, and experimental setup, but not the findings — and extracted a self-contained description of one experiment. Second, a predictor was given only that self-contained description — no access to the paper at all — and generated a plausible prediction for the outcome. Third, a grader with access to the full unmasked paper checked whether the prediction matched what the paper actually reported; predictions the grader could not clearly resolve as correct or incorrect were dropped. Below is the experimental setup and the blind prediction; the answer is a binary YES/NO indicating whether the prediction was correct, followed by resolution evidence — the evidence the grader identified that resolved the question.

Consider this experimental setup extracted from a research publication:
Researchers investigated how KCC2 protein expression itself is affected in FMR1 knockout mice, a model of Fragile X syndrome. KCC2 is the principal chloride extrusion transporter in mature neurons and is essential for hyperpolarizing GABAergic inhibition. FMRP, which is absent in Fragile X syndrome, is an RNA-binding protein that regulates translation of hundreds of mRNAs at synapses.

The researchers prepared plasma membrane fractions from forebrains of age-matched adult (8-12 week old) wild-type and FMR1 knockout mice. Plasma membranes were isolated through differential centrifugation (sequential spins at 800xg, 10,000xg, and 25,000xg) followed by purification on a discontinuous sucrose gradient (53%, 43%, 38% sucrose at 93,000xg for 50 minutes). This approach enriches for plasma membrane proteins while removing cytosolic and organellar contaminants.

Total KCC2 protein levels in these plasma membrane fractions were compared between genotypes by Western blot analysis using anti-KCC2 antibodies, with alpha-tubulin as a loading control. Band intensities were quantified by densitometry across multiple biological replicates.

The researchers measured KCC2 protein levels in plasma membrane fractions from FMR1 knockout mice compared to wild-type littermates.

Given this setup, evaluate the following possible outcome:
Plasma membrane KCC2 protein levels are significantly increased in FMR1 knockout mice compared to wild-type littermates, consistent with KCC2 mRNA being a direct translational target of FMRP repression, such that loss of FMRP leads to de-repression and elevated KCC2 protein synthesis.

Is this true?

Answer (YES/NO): NO